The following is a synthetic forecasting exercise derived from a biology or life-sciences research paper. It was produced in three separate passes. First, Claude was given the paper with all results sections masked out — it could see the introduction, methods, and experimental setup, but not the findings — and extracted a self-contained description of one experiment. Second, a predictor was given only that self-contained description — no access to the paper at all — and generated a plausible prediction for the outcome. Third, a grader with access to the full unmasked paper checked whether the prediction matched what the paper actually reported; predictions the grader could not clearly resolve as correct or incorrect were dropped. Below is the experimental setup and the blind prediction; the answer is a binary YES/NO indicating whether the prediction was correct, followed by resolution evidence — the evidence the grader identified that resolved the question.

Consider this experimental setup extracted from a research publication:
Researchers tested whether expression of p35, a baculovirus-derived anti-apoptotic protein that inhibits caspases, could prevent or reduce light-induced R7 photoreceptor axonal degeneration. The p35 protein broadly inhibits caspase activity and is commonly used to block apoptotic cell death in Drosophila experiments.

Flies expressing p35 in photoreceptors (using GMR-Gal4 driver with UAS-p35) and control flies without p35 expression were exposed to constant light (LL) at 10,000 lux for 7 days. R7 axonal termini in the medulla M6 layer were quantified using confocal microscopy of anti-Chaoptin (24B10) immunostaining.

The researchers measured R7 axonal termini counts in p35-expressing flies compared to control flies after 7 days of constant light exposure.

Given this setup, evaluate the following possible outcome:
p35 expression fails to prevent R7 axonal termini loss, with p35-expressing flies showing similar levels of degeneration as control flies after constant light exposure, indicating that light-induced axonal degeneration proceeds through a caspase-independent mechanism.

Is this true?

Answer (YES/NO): YES